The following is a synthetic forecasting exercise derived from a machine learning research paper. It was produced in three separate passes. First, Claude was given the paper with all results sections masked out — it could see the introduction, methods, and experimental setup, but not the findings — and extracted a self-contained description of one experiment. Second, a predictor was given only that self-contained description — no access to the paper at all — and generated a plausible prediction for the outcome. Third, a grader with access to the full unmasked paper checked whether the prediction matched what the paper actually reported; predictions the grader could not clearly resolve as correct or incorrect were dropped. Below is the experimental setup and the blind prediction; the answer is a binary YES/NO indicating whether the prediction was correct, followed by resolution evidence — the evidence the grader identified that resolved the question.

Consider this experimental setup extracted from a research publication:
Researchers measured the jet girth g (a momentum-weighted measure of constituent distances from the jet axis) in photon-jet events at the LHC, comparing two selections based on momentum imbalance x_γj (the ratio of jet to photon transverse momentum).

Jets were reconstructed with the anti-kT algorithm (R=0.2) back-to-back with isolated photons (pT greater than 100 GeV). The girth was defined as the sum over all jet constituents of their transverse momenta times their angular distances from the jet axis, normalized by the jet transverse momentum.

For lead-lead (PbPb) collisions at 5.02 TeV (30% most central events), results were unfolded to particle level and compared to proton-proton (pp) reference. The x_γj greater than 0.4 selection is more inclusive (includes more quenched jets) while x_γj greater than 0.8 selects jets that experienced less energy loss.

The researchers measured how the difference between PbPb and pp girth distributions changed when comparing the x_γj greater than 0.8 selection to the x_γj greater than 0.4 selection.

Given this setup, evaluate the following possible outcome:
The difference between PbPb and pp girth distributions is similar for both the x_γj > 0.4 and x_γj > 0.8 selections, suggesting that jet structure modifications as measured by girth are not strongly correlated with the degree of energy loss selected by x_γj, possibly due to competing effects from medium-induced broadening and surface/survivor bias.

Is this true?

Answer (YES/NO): NO